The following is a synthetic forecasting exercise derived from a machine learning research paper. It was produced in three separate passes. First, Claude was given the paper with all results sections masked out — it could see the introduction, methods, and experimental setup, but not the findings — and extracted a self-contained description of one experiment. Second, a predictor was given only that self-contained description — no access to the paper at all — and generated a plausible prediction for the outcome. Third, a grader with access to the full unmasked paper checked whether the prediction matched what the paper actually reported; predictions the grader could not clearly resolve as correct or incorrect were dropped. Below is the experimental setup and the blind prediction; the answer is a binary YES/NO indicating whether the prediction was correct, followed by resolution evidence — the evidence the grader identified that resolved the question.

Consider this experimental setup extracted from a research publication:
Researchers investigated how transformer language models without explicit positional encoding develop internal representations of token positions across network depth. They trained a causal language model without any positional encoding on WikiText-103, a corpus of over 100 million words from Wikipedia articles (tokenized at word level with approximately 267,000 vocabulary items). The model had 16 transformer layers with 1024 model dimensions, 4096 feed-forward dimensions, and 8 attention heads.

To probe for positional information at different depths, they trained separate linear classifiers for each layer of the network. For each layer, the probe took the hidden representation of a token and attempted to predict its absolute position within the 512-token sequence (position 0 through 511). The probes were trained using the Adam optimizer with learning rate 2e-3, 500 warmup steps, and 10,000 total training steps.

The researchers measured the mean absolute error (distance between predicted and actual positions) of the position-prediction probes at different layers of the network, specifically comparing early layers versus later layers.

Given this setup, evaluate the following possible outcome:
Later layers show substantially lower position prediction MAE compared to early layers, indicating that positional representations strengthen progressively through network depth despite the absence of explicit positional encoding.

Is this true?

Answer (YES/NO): NO